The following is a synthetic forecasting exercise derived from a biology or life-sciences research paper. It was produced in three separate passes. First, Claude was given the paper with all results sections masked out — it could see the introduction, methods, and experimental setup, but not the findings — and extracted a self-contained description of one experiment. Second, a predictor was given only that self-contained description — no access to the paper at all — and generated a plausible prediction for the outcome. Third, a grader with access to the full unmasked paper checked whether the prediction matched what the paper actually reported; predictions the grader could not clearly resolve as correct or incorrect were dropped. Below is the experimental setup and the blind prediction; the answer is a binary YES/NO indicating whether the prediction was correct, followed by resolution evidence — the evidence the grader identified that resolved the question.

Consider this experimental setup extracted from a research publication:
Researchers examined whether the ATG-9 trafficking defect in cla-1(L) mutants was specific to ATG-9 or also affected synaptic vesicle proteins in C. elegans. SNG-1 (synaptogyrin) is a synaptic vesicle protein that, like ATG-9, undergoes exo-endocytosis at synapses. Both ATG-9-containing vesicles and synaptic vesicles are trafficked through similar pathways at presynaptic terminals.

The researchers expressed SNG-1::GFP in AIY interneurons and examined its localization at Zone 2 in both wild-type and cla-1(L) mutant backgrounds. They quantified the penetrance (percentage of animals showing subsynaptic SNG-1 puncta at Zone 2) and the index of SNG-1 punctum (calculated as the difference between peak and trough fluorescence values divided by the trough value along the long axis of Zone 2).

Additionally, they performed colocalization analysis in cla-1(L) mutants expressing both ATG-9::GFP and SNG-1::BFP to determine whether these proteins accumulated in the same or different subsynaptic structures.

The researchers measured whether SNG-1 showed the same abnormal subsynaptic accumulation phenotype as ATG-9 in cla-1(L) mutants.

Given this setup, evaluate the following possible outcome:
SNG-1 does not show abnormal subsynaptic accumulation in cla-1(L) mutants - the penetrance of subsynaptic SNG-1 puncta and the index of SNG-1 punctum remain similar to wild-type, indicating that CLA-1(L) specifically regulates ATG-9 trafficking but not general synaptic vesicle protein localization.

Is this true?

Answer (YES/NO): YES